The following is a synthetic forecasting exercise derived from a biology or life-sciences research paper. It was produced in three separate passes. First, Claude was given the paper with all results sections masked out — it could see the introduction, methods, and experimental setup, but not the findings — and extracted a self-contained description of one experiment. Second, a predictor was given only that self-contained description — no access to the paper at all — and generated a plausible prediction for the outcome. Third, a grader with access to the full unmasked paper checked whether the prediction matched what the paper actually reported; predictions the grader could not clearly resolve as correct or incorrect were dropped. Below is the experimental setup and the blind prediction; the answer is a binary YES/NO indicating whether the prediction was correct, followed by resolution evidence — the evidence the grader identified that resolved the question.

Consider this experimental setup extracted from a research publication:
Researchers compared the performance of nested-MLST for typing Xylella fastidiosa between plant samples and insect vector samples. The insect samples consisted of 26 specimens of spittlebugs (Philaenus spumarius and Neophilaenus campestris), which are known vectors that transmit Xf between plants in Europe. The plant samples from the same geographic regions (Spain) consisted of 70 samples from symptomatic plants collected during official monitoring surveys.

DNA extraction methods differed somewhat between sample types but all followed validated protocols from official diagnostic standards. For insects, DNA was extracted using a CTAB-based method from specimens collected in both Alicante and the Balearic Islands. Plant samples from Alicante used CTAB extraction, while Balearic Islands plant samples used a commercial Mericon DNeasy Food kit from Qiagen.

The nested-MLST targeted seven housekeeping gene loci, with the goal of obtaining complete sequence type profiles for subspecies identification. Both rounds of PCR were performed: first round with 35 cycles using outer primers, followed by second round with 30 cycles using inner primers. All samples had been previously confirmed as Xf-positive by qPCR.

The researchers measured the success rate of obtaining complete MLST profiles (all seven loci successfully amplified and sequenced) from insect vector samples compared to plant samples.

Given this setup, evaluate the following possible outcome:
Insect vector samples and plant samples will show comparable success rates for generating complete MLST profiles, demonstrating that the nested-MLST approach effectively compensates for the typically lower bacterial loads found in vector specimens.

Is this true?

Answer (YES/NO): NO